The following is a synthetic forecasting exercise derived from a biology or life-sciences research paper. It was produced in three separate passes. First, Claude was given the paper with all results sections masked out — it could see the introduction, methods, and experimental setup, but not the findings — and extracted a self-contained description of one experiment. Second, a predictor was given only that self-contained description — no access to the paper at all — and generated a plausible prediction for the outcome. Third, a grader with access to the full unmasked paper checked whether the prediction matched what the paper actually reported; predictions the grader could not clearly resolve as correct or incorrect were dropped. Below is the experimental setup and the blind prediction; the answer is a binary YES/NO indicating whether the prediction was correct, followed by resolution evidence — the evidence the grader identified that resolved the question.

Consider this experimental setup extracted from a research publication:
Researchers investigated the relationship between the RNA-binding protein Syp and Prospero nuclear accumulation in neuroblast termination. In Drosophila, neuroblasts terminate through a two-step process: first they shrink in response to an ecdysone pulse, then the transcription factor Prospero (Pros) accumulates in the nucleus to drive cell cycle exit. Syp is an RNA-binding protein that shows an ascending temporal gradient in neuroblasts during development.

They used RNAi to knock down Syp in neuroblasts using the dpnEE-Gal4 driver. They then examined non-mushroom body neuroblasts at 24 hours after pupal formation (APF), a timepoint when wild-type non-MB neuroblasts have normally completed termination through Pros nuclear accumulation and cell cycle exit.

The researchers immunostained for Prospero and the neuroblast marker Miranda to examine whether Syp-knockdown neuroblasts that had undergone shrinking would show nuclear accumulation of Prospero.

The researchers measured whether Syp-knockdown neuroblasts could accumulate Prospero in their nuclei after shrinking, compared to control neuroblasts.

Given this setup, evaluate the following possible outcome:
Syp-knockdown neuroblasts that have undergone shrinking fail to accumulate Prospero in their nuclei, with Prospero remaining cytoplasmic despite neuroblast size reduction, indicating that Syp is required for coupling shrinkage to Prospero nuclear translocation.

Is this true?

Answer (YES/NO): NO